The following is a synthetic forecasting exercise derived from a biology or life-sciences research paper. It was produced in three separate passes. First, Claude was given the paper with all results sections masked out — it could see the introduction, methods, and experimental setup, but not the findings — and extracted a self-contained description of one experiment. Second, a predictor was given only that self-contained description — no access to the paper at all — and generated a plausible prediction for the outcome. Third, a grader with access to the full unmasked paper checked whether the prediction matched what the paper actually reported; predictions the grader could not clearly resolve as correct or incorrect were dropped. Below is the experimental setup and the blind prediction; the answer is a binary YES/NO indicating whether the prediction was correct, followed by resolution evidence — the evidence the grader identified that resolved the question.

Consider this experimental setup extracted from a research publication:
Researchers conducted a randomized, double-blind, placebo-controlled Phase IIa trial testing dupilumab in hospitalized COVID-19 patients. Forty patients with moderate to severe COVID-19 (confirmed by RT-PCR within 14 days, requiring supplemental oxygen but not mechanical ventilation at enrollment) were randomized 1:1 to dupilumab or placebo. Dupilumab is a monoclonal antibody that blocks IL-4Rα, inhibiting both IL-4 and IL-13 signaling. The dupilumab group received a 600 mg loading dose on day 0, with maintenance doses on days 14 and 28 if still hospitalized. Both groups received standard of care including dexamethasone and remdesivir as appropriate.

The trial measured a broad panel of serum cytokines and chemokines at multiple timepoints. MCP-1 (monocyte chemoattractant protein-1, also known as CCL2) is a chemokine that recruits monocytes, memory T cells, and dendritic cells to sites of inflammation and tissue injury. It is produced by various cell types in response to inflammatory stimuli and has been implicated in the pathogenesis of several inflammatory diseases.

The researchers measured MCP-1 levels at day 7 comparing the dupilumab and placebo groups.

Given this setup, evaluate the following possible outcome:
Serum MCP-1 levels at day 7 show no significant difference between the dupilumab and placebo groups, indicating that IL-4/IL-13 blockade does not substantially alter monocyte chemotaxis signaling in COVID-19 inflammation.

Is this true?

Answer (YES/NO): NO